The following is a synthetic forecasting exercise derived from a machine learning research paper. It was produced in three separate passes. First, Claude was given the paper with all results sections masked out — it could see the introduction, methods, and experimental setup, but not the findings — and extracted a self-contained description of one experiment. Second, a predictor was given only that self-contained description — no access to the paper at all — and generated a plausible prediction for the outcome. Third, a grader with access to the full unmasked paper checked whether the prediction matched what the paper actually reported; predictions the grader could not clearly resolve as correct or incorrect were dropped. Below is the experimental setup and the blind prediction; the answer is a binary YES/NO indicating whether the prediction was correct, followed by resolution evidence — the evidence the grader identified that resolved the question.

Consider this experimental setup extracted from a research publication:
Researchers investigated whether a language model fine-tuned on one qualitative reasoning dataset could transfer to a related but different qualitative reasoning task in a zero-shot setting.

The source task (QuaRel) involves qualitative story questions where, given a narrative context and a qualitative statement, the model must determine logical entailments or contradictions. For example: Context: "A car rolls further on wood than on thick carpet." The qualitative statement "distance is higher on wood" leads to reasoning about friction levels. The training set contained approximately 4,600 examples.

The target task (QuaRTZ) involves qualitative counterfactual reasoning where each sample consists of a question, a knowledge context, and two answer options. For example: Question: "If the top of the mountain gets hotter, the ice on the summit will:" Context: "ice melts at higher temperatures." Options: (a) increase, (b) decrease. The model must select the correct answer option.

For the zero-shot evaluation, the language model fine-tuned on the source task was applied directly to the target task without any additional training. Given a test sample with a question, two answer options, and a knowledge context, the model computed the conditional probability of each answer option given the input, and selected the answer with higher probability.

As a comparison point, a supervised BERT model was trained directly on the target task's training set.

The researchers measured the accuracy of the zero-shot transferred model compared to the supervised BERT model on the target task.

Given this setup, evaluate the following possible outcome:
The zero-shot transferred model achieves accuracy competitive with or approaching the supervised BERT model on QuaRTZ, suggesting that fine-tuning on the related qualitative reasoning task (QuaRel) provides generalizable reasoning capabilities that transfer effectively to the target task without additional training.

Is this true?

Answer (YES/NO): YES